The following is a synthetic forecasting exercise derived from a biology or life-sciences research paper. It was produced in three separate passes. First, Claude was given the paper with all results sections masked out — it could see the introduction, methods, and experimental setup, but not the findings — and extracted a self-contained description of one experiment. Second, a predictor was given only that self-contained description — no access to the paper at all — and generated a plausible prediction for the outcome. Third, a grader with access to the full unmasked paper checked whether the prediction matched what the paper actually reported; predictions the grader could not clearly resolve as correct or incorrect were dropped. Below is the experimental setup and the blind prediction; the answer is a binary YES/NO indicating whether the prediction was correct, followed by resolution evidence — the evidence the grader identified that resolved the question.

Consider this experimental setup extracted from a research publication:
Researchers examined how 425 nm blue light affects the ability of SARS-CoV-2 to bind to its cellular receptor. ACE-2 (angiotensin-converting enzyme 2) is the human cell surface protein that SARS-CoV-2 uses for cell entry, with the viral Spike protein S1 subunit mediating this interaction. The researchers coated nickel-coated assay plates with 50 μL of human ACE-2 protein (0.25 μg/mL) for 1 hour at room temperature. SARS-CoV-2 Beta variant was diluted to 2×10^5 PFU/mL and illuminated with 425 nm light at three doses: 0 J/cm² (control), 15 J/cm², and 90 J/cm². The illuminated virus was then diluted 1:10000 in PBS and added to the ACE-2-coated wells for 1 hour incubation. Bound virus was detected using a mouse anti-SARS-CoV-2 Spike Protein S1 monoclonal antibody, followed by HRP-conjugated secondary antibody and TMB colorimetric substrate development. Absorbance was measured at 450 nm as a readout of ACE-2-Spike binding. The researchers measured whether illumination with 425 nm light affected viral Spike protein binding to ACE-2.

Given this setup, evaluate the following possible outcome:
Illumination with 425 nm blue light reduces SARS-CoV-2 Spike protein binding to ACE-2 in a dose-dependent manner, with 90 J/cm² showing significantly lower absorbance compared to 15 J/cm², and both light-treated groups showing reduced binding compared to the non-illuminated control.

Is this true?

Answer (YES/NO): YES